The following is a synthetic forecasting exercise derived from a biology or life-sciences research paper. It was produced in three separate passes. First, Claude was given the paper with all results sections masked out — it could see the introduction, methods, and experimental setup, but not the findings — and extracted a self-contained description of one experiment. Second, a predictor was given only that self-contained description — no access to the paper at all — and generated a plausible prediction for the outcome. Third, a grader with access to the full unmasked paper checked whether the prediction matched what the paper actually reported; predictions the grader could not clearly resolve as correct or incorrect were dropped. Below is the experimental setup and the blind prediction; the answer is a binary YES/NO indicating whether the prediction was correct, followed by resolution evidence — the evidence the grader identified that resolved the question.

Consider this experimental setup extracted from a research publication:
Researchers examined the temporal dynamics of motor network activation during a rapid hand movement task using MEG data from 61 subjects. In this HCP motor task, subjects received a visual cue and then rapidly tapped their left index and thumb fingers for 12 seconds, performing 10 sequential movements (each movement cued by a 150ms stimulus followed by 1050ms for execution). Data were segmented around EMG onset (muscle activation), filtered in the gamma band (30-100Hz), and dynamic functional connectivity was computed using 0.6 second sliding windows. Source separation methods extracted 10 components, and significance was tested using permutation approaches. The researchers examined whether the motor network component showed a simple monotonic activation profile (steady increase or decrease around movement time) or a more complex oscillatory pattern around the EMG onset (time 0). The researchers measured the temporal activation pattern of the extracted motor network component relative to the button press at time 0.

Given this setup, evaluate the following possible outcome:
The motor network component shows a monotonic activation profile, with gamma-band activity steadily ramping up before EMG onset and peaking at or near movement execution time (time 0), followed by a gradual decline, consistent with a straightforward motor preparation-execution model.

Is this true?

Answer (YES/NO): NO